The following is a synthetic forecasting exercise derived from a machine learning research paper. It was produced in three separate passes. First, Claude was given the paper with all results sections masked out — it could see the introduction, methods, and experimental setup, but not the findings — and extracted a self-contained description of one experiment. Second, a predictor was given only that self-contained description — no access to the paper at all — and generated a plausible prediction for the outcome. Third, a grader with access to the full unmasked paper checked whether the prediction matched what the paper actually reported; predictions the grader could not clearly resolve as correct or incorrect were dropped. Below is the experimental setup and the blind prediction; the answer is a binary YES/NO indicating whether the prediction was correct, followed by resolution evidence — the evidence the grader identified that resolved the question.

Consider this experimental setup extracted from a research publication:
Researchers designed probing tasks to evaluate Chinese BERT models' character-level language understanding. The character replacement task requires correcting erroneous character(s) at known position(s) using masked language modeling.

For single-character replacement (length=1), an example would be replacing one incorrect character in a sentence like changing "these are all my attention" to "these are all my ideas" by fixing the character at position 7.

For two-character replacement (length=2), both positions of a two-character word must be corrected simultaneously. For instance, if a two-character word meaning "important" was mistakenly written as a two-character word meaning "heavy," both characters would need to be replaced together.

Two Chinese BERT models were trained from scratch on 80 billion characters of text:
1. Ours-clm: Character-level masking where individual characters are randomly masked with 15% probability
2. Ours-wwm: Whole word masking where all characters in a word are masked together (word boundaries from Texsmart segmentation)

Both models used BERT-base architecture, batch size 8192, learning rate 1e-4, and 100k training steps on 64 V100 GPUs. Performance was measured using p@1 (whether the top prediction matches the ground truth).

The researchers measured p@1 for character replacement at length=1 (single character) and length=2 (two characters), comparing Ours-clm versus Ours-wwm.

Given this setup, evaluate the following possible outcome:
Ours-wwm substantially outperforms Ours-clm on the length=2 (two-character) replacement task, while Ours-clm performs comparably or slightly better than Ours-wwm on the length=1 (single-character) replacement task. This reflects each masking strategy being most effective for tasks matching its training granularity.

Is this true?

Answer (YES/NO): NO